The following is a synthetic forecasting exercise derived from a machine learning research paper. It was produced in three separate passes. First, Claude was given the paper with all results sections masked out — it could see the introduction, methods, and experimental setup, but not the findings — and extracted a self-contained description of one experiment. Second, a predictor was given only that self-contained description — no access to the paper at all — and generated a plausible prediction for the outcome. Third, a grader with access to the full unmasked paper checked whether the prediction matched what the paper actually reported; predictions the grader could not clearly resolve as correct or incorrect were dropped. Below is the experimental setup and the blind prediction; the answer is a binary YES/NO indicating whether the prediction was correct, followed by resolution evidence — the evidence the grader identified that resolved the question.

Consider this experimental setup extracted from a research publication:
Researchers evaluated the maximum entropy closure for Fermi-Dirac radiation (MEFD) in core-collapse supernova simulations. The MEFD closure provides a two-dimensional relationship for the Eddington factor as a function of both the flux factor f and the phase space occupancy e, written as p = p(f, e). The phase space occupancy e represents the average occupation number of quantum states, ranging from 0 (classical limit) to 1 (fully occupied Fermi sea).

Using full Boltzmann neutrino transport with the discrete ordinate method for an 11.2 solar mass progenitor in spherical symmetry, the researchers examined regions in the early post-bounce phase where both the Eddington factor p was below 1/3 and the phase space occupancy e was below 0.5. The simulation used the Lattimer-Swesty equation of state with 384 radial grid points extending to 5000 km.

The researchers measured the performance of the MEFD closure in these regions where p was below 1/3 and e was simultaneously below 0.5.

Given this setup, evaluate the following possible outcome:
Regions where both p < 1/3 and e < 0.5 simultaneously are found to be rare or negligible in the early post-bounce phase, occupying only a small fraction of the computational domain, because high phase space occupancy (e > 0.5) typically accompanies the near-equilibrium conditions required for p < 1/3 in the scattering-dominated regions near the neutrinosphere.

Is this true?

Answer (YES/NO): NO